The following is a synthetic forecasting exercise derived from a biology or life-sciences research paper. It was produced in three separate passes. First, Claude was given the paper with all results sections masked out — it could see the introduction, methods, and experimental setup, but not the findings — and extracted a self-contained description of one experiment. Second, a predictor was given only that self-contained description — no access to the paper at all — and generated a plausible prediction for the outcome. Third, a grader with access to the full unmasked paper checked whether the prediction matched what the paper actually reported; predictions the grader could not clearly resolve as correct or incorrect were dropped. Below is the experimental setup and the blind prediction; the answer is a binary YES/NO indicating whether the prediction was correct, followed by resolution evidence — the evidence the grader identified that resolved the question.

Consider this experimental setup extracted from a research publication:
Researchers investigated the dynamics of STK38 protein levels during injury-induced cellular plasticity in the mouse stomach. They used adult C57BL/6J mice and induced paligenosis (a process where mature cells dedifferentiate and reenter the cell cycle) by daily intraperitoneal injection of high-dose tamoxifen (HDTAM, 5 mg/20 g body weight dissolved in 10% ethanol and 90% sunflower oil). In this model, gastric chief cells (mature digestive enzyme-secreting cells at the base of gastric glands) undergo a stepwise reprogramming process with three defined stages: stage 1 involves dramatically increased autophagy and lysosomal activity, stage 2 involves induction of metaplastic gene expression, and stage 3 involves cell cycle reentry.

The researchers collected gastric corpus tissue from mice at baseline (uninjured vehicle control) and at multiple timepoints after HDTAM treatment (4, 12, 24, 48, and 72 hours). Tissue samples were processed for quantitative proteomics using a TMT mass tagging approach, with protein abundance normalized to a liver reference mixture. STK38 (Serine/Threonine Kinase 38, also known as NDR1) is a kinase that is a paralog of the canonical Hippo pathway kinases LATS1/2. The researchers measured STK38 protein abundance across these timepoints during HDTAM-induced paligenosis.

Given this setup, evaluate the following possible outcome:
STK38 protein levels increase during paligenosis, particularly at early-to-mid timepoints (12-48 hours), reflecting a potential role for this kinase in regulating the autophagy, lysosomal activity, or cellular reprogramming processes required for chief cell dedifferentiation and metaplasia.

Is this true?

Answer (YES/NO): NO